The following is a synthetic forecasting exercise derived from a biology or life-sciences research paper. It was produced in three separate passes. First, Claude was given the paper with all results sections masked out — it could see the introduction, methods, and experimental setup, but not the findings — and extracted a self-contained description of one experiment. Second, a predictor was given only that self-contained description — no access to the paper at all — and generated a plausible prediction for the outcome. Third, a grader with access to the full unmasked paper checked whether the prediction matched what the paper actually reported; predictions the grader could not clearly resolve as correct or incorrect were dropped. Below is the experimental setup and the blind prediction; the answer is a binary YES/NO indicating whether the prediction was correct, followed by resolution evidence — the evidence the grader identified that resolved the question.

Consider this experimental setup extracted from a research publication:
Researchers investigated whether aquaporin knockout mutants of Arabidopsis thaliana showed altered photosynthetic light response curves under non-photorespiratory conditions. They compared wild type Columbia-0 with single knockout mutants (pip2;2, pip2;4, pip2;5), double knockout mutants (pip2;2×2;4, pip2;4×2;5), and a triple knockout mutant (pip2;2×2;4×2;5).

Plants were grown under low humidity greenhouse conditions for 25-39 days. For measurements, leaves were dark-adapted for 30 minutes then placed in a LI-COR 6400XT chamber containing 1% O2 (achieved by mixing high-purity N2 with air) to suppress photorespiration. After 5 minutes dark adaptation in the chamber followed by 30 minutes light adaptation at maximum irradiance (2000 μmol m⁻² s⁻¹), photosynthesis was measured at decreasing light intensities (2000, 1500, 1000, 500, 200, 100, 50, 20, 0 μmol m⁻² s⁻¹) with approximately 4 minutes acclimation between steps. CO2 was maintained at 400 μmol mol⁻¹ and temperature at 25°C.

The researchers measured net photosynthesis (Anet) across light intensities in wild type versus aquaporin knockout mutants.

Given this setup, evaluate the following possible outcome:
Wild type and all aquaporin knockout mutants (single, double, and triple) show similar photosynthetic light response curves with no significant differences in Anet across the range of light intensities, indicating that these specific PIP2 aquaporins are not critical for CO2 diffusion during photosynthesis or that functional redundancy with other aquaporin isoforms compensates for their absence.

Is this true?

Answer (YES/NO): NO